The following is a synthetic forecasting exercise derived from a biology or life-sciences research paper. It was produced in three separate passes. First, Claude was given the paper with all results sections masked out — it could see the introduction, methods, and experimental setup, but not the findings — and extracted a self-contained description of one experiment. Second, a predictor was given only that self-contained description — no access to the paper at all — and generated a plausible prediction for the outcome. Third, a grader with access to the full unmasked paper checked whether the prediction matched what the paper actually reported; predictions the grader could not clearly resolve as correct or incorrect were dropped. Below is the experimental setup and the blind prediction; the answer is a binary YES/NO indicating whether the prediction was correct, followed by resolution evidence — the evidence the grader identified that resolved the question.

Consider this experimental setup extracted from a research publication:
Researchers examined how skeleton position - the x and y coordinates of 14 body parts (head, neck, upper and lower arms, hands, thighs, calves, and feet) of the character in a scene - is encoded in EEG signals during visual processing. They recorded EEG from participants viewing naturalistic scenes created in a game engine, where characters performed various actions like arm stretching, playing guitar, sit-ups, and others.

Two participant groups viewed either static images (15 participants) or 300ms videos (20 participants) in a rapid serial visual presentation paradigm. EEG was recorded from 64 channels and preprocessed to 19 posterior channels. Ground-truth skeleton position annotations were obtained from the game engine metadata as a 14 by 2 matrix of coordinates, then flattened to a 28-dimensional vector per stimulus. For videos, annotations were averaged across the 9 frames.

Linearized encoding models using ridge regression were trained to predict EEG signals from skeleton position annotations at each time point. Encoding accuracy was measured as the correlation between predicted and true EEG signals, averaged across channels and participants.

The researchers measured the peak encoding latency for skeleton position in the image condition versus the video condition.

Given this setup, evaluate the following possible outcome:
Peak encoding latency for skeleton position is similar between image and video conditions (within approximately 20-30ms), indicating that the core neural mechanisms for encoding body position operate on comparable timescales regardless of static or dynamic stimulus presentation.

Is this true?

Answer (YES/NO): NO